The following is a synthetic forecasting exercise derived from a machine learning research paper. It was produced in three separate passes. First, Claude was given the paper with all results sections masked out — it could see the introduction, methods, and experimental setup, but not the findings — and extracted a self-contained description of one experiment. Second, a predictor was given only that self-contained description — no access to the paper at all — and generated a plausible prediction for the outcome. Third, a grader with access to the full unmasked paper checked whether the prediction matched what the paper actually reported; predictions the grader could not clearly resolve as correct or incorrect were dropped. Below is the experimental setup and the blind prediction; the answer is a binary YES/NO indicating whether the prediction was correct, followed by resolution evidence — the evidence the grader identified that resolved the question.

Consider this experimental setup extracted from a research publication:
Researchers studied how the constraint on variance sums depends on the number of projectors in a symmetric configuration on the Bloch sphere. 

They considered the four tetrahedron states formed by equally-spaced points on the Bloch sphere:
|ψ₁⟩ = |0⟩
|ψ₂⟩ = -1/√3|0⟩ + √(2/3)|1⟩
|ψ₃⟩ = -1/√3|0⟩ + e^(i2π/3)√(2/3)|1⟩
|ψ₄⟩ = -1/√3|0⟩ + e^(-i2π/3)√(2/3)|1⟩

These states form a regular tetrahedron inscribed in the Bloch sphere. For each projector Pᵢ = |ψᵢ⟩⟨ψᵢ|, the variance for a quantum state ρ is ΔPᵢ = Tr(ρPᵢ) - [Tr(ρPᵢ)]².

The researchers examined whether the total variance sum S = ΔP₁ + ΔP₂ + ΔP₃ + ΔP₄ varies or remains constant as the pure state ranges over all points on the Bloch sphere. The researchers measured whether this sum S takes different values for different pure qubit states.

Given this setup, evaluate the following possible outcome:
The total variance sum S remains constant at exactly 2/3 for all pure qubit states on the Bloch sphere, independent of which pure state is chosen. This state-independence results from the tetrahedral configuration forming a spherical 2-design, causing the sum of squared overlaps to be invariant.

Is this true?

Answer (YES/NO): YES